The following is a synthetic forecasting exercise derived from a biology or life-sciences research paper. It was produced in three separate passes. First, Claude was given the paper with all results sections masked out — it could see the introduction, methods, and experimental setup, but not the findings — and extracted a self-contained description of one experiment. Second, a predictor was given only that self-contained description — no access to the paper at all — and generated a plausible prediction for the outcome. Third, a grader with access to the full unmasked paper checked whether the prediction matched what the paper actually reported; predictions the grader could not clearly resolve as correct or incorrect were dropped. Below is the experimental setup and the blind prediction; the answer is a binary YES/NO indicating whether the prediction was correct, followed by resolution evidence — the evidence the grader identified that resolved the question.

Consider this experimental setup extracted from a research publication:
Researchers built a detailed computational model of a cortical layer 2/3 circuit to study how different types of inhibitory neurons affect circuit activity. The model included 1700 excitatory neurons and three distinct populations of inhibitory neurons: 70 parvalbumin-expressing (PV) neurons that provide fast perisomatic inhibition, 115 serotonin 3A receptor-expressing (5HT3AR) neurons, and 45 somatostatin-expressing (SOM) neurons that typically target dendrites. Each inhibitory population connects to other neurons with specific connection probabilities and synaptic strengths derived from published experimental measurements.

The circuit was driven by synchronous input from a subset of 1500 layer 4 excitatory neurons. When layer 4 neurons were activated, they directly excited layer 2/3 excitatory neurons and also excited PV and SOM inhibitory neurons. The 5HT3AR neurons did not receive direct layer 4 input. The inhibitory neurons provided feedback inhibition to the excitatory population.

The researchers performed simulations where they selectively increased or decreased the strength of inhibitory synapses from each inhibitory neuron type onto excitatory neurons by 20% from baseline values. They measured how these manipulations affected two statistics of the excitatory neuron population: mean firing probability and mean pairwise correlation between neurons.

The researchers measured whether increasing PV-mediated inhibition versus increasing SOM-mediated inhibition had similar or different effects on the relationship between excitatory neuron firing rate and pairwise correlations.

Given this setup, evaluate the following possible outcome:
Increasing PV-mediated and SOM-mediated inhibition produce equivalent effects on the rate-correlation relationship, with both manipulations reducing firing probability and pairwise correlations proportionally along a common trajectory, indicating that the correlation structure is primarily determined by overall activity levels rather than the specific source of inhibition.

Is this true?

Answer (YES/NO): NO